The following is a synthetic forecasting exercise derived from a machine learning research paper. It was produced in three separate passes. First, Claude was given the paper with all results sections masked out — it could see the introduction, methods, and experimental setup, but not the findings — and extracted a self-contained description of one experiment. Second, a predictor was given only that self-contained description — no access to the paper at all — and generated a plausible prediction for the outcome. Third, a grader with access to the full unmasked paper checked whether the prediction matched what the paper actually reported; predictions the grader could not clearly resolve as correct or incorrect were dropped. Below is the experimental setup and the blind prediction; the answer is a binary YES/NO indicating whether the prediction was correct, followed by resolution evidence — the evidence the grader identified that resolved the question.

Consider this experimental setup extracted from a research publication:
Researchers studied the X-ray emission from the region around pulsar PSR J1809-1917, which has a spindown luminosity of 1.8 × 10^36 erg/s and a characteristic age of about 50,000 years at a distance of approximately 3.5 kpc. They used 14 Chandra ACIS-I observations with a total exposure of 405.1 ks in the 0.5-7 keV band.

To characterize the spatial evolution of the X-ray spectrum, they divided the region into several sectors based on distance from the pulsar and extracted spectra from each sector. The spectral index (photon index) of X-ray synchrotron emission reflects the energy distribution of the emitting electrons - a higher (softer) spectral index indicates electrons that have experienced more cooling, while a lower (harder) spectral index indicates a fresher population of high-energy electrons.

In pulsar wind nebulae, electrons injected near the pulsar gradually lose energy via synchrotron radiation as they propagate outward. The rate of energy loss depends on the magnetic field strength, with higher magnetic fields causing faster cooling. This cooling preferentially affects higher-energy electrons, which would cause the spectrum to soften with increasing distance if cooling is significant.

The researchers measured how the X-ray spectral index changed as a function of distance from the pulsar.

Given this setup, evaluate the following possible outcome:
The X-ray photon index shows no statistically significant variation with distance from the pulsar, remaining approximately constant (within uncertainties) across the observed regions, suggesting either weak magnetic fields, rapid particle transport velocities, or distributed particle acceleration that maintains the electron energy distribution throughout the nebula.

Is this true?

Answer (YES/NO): NO